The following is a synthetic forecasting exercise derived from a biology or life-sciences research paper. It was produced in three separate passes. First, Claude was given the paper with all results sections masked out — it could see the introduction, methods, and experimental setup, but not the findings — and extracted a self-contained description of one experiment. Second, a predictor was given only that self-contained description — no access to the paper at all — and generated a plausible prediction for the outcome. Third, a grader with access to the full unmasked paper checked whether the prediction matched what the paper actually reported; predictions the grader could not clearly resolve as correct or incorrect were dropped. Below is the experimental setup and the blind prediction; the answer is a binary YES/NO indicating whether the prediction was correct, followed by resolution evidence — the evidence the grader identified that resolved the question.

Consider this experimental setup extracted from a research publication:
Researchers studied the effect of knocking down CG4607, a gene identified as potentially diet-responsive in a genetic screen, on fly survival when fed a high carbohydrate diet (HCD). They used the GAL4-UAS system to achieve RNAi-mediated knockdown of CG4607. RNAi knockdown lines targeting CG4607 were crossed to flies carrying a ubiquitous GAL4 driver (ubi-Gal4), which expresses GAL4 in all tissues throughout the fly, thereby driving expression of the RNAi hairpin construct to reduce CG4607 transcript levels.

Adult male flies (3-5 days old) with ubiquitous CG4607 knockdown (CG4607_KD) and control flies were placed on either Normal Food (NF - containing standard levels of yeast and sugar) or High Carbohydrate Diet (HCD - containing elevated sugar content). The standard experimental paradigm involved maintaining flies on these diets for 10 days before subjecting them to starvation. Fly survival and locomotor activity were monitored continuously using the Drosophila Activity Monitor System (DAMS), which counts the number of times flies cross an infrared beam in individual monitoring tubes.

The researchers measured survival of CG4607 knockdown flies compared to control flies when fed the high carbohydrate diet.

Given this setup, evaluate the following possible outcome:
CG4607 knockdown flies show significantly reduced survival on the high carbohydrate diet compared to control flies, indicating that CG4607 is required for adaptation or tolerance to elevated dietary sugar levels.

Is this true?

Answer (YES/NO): YES